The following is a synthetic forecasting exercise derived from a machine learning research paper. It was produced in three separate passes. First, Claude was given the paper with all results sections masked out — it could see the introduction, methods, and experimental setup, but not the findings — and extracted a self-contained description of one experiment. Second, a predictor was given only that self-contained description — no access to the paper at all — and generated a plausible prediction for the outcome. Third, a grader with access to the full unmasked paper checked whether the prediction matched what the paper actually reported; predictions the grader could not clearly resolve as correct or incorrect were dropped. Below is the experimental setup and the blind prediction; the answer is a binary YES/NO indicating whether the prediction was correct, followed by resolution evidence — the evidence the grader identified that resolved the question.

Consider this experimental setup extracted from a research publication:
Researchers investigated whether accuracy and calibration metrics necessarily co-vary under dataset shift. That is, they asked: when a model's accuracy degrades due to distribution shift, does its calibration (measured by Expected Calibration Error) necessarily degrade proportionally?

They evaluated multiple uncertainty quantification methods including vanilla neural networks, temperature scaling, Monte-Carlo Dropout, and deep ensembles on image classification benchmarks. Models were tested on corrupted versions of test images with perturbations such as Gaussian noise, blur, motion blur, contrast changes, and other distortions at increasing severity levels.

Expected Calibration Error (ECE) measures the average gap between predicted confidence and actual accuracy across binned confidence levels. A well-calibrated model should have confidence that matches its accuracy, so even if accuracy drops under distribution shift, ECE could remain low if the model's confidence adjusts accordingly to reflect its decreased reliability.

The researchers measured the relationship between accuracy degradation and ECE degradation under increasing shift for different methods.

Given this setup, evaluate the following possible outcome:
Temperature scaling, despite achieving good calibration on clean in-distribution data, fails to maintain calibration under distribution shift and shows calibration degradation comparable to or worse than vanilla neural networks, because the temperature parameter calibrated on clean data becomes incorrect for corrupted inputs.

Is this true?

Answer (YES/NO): NO